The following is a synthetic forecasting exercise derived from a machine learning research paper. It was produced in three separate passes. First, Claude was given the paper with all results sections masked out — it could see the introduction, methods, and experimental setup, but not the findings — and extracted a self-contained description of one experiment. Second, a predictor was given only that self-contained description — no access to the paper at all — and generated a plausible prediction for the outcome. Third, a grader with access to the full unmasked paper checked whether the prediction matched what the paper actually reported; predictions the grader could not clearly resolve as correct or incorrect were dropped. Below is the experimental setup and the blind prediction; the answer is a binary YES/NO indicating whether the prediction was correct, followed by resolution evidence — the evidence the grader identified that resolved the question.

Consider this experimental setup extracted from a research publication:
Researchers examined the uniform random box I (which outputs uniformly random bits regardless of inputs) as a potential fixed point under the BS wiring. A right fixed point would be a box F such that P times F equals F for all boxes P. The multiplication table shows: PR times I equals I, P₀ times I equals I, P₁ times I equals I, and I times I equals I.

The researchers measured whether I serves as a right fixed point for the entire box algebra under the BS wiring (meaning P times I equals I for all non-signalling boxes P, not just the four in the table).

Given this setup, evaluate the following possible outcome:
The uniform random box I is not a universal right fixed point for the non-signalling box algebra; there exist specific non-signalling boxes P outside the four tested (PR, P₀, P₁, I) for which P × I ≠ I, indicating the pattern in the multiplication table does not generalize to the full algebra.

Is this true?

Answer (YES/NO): NO